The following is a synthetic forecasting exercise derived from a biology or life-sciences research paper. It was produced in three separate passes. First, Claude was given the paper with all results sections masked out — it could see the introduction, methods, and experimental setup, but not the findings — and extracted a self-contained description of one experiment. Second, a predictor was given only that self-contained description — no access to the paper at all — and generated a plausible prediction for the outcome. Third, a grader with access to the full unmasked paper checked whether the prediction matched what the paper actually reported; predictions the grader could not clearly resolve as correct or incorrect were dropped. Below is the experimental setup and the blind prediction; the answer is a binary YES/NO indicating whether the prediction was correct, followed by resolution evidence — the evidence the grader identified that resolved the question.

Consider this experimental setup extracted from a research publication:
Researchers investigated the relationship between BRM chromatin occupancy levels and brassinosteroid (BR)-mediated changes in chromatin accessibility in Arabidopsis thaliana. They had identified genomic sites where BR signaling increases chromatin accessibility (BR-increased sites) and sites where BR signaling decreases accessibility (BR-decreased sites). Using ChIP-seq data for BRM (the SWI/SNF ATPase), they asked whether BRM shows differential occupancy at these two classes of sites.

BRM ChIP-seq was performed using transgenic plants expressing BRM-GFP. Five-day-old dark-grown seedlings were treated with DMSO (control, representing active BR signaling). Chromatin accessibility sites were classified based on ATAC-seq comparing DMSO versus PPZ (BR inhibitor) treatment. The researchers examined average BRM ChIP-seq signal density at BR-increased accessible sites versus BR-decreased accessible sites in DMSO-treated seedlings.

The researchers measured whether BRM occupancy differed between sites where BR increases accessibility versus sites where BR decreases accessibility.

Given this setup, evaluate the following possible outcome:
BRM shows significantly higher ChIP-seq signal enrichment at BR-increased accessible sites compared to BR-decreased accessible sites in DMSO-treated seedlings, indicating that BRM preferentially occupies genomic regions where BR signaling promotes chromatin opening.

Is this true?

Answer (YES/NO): YES